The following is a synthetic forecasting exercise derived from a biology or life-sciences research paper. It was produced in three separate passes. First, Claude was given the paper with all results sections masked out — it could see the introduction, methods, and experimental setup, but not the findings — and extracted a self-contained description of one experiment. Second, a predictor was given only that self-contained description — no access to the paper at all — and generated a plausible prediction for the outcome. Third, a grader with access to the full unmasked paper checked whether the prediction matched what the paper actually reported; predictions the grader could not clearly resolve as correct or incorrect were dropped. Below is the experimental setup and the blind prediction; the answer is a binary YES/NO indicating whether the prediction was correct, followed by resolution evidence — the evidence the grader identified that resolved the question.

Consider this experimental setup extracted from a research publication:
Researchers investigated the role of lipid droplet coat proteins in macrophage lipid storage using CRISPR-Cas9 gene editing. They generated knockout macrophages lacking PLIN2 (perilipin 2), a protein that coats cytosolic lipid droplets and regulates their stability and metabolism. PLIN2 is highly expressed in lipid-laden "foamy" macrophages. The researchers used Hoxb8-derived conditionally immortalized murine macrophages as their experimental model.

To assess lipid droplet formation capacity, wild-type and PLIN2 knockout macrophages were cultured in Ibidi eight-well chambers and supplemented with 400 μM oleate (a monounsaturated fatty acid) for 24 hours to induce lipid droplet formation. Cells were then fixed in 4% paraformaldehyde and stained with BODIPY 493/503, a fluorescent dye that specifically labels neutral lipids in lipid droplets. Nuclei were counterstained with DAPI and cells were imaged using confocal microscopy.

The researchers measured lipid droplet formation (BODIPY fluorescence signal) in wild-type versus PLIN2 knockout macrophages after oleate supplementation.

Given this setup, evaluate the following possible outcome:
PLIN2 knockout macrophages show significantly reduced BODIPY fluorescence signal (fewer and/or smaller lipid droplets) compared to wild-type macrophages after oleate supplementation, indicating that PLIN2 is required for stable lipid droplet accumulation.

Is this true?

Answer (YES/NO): YES